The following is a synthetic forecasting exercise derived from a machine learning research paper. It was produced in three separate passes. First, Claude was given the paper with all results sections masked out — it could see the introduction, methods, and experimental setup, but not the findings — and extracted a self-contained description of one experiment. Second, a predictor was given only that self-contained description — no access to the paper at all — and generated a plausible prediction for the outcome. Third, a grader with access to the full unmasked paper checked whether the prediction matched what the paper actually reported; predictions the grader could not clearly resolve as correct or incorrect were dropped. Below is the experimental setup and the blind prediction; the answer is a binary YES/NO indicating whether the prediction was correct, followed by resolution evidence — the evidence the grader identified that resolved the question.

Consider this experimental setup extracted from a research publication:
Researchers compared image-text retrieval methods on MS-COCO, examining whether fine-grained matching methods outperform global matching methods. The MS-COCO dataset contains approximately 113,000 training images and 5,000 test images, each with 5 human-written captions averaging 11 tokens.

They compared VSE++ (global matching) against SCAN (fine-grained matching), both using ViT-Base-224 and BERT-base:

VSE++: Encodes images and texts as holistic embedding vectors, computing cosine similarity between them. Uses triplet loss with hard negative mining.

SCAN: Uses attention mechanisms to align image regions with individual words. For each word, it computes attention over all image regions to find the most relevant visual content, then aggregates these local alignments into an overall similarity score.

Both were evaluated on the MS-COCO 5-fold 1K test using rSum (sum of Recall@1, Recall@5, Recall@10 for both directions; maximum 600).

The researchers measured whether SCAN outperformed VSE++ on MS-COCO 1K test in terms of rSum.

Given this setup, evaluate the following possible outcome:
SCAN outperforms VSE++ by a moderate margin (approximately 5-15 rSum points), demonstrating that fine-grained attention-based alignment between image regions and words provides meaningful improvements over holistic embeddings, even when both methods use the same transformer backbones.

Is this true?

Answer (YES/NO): YES